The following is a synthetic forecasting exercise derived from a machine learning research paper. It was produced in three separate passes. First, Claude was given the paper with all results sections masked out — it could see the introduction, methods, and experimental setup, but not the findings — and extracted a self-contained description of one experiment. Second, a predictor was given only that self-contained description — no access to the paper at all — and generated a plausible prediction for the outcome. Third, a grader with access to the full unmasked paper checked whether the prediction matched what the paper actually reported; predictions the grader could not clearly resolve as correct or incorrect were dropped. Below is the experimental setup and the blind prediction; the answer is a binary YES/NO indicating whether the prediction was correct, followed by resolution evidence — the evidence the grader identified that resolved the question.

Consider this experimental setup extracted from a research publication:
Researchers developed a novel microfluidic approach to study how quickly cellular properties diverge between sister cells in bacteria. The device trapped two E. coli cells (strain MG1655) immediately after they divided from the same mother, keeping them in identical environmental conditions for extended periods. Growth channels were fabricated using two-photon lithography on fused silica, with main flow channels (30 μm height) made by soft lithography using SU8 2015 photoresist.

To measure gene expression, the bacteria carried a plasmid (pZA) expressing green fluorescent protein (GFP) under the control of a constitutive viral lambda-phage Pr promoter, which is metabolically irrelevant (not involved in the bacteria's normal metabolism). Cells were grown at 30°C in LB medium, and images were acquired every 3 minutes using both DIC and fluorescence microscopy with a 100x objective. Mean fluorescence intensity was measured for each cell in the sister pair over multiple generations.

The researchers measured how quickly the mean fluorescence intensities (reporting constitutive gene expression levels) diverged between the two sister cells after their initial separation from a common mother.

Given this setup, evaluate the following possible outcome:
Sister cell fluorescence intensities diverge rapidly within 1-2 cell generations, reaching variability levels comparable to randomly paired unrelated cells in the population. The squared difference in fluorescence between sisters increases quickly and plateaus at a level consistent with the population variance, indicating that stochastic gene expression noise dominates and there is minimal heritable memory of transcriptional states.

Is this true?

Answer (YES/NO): NO